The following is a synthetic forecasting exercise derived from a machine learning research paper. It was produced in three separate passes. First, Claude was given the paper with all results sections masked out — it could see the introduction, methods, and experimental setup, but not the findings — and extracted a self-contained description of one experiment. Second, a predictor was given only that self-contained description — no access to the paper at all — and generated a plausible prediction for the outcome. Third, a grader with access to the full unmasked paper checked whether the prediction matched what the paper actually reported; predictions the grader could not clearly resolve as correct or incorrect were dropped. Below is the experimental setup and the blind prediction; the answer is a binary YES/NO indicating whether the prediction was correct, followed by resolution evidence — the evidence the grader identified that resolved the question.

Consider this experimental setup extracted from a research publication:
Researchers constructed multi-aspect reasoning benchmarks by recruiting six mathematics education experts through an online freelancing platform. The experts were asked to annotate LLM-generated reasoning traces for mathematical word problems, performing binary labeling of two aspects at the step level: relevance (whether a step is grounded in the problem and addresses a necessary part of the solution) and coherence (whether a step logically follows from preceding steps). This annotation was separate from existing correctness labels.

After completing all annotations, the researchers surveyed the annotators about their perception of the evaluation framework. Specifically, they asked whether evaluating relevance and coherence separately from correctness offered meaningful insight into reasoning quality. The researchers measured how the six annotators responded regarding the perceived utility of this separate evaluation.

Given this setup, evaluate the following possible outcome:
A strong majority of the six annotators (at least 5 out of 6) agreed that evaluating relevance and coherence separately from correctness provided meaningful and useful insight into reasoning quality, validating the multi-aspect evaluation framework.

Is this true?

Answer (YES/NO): YES